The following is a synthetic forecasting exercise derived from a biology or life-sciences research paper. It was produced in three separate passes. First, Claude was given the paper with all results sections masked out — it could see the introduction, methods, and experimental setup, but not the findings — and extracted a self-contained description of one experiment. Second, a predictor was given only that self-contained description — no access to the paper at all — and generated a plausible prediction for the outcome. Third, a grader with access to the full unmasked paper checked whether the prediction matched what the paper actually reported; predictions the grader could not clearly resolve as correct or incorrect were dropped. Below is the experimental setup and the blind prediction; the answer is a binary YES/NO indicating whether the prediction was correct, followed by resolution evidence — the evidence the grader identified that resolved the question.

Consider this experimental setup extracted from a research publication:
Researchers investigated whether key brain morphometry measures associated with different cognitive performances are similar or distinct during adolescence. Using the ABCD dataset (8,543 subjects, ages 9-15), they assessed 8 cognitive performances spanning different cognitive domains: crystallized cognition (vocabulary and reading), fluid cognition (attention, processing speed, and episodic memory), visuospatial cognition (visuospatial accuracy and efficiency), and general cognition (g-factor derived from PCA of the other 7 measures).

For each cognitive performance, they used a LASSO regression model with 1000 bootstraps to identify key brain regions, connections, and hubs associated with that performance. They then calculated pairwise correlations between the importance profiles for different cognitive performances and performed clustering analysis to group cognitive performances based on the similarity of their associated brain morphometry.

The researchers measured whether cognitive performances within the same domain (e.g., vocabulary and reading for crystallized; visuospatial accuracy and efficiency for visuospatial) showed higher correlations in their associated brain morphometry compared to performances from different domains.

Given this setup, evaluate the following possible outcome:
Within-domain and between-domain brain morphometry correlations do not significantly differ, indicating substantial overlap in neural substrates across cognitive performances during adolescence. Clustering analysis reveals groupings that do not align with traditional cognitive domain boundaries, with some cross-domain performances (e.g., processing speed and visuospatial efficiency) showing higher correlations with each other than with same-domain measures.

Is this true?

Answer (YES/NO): NO